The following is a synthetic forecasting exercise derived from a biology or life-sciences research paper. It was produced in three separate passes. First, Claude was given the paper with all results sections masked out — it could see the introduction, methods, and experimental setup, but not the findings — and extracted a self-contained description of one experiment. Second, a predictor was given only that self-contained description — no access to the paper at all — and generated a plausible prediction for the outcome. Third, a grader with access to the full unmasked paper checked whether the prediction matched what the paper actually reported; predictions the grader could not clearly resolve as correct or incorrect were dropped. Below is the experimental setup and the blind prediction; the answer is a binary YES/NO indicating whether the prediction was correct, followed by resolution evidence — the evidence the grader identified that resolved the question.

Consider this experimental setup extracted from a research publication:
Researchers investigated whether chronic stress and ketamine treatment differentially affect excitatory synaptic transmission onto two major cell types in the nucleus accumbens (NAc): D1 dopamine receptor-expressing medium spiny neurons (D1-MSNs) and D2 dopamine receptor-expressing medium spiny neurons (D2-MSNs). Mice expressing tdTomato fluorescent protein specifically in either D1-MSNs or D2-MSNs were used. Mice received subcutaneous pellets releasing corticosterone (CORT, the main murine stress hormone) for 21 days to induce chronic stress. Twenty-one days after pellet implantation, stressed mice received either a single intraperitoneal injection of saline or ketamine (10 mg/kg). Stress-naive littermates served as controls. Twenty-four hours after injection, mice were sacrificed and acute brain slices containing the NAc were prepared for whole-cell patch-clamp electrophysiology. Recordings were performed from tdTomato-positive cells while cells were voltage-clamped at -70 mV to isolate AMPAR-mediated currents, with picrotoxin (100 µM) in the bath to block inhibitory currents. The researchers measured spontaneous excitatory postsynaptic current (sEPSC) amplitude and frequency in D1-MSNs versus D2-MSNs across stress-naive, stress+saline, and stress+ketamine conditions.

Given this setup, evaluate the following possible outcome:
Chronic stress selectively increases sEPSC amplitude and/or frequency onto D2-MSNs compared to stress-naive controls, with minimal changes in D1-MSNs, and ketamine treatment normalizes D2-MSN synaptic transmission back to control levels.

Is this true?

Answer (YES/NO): NO